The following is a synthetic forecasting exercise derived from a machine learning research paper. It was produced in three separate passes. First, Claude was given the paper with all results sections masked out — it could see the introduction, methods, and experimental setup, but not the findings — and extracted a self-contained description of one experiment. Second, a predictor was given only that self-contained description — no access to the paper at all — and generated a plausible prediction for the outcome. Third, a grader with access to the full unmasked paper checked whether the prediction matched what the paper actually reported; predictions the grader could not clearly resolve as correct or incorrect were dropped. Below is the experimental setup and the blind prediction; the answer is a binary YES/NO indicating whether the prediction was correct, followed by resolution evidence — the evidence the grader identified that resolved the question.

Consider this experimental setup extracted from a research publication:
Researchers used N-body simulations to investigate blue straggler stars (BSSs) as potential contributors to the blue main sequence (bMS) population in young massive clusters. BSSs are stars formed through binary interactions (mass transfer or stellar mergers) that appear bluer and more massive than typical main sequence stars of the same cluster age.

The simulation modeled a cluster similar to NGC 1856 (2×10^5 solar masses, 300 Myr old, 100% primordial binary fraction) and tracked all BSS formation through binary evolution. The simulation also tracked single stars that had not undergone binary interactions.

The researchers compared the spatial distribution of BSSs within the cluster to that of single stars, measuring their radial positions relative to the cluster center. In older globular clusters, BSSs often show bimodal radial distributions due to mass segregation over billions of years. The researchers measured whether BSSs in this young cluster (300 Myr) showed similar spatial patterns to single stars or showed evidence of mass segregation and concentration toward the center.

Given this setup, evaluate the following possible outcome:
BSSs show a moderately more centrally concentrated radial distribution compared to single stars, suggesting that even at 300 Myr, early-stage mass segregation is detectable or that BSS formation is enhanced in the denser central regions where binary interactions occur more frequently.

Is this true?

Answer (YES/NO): NO